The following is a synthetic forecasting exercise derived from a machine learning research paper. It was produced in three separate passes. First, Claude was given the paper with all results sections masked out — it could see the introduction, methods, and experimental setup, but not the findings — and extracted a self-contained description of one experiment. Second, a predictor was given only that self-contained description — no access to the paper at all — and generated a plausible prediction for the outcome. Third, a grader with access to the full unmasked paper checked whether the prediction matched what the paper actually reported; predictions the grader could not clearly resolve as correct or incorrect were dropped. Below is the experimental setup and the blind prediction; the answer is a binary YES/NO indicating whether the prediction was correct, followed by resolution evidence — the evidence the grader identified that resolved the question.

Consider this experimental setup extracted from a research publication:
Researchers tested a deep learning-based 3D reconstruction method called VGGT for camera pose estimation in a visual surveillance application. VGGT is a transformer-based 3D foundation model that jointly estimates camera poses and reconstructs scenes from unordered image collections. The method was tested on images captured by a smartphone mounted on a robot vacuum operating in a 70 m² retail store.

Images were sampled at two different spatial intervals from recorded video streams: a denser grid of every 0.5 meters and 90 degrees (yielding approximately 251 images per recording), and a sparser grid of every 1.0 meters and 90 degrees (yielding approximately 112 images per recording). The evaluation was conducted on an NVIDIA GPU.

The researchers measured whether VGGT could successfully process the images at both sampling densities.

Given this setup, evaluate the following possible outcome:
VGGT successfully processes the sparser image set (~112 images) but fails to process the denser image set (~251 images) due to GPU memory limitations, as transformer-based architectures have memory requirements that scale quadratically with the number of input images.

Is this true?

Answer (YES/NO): YES